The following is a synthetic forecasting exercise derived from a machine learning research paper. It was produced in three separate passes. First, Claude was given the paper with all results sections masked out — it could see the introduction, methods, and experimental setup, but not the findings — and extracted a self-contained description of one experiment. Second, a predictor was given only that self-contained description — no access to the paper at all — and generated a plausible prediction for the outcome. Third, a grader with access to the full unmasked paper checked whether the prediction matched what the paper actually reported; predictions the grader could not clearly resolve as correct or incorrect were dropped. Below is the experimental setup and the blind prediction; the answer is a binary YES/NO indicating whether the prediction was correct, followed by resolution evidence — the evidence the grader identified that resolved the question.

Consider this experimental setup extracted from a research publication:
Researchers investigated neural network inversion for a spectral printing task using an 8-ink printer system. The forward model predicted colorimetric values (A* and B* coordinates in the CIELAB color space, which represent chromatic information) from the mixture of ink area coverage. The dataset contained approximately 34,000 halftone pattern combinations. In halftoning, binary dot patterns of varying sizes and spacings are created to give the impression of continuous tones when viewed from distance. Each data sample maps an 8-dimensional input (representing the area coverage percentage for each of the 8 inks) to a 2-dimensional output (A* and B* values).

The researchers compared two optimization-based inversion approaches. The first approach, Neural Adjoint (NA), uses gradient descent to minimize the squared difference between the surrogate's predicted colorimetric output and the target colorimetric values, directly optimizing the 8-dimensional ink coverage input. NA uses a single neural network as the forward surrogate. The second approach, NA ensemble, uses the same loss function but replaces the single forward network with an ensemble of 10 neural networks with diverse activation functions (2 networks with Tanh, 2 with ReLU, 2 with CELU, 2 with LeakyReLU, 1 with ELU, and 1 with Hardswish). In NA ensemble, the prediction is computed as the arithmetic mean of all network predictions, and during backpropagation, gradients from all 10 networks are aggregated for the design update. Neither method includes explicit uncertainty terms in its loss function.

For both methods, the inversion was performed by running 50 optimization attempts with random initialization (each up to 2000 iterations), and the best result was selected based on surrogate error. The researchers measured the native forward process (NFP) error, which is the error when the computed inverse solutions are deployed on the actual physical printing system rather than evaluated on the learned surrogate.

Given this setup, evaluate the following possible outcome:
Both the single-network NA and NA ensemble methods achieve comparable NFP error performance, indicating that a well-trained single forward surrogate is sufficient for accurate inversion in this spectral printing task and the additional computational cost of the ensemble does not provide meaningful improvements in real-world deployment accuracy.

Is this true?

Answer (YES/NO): YES